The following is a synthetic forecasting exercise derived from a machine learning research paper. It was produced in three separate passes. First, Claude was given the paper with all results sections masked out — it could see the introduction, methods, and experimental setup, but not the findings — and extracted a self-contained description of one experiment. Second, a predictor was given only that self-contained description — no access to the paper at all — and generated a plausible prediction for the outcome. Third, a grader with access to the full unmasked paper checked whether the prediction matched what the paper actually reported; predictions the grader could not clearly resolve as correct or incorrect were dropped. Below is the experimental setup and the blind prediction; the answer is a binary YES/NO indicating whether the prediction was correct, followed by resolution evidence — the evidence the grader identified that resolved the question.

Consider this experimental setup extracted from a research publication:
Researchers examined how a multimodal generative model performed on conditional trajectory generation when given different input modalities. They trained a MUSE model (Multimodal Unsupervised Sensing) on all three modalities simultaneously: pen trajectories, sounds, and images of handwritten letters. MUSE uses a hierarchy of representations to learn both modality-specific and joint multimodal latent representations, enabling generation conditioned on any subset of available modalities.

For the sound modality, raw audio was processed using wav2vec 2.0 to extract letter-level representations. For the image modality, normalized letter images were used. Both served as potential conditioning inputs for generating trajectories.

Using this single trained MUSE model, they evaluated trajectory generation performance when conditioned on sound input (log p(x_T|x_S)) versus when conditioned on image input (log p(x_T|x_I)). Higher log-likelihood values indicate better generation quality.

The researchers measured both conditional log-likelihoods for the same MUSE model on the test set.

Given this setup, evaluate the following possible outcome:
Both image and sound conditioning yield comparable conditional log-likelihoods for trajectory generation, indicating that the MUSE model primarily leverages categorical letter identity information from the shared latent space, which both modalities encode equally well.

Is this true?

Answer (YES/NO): NO